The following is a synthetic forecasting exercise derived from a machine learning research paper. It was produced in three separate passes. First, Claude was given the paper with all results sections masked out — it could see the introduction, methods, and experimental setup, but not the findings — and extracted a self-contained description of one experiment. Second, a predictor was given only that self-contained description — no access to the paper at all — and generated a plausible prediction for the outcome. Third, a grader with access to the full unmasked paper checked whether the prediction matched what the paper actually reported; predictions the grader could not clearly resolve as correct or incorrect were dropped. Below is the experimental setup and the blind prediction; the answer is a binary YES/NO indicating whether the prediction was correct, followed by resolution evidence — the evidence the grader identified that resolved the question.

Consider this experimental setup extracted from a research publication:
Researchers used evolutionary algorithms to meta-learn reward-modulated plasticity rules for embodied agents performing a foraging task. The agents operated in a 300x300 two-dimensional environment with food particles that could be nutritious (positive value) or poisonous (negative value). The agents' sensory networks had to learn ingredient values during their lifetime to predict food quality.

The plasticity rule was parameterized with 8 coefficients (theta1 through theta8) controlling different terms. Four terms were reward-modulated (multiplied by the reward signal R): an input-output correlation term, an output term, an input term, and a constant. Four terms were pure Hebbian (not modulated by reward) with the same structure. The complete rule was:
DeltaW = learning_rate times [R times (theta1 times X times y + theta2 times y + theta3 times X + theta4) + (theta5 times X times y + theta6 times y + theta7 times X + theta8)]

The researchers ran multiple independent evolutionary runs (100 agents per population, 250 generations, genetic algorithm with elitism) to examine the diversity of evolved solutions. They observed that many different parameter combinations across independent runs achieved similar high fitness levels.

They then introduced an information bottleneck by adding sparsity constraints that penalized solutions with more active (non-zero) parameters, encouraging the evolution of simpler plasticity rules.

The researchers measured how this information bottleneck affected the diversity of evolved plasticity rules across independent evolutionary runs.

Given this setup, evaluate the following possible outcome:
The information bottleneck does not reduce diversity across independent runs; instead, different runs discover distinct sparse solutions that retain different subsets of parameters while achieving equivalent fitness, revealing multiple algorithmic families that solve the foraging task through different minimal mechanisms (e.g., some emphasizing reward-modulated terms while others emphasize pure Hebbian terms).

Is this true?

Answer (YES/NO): NO